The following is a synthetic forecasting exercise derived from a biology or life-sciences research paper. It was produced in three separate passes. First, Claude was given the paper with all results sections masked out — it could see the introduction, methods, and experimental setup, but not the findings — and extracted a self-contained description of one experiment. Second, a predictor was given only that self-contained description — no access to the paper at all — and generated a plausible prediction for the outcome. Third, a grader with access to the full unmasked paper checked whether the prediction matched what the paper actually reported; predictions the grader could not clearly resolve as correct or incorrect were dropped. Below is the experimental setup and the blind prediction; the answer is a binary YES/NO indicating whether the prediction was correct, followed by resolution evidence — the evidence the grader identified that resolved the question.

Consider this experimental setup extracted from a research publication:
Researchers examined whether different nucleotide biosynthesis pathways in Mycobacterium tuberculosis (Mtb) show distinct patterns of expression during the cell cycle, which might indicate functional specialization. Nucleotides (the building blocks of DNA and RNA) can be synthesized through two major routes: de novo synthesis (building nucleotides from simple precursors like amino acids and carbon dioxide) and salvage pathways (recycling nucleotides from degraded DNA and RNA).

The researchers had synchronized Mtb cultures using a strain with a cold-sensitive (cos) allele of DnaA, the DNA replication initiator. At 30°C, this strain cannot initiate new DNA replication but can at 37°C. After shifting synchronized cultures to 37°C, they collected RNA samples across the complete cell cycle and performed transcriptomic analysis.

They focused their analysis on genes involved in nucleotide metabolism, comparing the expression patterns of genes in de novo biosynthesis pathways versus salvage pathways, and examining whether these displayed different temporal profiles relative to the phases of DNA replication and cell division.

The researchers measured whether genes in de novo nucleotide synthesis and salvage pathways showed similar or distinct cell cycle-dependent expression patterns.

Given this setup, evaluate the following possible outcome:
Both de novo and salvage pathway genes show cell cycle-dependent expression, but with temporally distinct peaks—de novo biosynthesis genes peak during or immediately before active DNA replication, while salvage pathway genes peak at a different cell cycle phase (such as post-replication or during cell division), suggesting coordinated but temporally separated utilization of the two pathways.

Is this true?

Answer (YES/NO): NO